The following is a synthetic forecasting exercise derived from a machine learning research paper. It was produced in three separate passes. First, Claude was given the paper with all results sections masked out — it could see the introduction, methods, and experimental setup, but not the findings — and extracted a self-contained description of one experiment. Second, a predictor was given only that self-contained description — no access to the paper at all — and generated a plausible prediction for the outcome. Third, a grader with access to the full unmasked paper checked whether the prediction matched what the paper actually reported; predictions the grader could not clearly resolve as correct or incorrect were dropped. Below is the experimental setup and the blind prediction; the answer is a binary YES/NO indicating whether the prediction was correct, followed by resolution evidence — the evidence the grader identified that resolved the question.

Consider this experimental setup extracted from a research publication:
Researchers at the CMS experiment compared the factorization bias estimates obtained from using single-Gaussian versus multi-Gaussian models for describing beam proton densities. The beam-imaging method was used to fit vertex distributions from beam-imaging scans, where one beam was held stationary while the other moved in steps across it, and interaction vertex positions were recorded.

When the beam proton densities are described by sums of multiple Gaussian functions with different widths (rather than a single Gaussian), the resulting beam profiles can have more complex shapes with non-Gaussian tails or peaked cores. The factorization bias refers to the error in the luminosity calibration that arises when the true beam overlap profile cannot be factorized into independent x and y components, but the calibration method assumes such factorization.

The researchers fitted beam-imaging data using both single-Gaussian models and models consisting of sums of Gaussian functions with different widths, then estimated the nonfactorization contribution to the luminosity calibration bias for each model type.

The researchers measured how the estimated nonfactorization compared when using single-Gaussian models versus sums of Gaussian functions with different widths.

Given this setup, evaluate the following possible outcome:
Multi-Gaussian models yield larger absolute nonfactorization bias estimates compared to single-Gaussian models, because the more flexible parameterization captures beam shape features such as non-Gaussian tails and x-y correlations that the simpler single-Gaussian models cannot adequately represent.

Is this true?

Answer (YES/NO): YES